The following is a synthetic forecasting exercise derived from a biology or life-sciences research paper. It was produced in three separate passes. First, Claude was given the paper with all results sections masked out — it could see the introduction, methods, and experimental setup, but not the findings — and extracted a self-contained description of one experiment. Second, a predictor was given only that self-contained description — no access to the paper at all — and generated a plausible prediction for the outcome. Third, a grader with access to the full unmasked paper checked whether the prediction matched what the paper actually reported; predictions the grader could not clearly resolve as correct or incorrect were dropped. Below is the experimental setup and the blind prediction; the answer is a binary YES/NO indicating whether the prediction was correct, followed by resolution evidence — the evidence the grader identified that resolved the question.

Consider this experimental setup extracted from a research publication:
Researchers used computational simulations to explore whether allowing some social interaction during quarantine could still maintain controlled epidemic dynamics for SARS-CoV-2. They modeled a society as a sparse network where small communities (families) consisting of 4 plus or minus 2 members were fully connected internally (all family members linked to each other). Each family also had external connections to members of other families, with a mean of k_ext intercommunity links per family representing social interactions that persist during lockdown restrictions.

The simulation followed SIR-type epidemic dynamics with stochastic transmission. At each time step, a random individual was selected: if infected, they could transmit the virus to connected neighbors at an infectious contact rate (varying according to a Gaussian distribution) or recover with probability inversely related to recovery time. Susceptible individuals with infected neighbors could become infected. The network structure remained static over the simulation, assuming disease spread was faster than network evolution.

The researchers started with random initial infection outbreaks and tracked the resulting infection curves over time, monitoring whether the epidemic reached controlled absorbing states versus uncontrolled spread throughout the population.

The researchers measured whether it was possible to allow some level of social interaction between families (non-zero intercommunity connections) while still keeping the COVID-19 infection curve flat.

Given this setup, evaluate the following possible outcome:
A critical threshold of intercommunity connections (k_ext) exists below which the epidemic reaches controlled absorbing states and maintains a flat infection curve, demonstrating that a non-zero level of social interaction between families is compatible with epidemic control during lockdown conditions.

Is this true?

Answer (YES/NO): YES